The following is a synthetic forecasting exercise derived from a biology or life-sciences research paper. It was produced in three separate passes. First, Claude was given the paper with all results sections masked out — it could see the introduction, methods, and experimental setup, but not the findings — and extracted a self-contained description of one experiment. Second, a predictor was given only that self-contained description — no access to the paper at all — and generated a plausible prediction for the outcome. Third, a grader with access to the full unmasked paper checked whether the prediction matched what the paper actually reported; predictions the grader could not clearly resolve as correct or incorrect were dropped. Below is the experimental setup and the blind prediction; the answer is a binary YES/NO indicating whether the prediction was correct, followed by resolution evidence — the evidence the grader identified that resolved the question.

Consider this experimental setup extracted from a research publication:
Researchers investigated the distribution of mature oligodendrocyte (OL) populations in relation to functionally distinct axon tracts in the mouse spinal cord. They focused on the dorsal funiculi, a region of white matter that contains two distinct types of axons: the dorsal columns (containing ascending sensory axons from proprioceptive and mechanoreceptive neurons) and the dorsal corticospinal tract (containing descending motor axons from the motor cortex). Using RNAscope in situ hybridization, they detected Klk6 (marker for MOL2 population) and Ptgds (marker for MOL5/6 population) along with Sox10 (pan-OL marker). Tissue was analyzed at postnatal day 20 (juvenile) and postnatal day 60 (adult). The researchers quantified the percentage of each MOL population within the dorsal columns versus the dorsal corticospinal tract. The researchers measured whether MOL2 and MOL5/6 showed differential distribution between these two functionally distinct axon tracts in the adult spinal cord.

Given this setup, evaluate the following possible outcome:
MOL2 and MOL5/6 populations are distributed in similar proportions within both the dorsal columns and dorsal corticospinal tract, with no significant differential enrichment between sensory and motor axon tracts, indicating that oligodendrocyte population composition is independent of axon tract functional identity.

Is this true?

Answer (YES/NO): NO